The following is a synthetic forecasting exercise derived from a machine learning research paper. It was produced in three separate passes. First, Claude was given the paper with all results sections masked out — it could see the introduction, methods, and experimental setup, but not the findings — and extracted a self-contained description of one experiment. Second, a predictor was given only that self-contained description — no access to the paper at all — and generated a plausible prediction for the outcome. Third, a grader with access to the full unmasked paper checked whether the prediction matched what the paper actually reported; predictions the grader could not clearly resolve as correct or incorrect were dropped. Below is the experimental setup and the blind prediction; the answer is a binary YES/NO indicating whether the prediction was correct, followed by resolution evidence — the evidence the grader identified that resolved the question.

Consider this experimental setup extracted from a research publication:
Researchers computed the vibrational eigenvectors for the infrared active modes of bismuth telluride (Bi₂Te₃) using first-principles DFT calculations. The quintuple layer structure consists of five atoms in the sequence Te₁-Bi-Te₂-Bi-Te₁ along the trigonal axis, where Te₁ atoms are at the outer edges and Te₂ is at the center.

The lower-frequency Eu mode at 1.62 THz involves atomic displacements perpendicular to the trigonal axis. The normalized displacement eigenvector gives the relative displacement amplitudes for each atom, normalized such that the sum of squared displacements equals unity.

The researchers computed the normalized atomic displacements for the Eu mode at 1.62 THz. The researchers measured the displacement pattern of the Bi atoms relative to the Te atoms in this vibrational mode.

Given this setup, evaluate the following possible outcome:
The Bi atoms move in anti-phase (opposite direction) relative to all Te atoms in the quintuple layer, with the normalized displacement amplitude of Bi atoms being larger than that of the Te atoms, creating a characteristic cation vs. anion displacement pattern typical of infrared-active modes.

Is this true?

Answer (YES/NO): NO